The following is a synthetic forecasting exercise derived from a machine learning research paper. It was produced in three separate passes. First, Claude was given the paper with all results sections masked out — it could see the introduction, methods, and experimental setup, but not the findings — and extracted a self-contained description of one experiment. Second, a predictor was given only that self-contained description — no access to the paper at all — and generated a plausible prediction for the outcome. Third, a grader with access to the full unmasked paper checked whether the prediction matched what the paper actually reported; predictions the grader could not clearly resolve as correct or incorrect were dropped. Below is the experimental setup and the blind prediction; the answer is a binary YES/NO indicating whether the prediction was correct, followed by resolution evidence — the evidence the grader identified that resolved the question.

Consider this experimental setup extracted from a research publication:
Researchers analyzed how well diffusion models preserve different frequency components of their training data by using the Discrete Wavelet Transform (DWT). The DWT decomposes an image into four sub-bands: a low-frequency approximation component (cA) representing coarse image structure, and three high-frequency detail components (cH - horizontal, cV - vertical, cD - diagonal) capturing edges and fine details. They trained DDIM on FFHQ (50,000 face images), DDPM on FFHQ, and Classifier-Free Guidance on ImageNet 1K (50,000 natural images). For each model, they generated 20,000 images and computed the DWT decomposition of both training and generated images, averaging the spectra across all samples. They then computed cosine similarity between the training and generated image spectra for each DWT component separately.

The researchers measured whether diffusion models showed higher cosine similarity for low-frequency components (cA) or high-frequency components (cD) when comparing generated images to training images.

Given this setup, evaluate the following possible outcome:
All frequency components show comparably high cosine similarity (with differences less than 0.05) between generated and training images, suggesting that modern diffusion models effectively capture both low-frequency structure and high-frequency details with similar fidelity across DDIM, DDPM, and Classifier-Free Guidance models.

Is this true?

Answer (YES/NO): NO